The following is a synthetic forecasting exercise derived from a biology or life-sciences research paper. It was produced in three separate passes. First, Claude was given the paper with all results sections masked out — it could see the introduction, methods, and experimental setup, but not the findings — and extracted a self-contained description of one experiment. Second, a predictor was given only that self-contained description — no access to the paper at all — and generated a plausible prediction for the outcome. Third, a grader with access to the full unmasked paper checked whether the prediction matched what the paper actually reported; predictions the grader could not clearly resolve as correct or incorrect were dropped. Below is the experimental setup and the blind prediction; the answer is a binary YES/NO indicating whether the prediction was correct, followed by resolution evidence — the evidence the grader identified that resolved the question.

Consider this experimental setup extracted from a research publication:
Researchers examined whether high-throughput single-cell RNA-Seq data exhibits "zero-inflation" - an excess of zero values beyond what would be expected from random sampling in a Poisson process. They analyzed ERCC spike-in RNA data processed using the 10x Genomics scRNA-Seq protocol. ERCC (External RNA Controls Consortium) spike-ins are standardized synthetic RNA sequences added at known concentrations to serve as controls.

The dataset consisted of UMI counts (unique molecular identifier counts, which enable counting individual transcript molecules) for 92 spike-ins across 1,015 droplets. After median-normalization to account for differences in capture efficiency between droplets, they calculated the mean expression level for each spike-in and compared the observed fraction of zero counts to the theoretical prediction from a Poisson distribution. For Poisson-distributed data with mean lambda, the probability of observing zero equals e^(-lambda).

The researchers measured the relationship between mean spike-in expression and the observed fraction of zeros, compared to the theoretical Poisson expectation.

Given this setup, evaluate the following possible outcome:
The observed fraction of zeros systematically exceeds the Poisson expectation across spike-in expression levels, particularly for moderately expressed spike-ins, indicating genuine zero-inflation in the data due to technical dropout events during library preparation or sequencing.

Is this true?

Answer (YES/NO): NO